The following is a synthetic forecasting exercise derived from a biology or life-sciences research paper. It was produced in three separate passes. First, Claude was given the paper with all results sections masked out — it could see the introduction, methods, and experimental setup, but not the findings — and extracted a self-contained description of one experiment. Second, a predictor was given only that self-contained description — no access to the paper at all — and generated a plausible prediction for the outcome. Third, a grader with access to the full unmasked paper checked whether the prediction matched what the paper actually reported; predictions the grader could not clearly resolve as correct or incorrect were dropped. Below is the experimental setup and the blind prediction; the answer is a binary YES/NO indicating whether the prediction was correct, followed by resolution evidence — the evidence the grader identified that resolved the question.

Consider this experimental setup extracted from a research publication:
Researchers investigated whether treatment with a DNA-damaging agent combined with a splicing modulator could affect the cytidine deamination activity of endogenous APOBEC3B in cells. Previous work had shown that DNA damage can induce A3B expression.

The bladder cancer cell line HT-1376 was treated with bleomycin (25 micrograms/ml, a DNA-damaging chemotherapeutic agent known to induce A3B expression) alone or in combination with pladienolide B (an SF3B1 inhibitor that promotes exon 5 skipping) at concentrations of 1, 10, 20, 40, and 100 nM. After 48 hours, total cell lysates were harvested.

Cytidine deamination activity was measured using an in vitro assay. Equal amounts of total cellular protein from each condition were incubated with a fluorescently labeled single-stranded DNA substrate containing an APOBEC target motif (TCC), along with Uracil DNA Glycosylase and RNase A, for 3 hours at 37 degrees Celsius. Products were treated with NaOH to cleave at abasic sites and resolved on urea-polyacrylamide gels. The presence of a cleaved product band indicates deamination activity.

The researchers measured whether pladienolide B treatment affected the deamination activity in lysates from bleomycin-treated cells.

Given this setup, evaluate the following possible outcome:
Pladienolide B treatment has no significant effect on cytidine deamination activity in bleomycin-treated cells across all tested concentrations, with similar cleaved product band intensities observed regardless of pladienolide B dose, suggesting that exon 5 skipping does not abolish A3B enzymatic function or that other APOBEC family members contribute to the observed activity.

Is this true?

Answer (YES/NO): NO